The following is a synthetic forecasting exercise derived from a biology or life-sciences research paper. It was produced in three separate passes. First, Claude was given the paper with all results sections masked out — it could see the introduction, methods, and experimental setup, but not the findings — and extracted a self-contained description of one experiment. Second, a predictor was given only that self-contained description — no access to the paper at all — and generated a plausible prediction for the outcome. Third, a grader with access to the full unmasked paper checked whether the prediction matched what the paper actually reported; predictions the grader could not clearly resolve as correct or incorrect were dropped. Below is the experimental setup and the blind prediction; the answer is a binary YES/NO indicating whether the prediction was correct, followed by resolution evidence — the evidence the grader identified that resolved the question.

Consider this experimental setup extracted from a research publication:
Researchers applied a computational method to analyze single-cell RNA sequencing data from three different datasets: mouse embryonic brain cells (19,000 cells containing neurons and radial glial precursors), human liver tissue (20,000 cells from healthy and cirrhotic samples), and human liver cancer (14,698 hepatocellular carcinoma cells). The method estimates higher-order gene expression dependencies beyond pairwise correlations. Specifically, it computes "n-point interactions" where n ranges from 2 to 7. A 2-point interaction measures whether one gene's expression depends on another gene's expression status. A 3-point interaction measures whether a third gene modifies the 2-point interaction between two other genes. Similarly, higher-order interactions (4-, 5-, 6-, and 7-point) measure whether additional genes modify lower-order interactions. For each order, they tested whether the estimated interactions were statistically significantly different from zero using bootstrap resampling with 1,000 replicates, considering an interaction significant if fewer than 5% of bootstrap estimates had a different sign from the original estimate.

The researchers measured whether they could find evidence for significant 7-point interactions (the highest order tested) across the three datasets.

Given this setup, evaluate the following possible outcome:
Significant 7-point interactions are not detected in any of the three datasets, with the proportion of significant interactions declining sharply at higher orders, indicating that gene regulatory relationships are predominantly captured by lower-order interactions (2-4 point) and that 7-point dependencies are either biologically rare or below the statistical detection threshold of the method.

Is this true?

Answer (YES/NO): YES